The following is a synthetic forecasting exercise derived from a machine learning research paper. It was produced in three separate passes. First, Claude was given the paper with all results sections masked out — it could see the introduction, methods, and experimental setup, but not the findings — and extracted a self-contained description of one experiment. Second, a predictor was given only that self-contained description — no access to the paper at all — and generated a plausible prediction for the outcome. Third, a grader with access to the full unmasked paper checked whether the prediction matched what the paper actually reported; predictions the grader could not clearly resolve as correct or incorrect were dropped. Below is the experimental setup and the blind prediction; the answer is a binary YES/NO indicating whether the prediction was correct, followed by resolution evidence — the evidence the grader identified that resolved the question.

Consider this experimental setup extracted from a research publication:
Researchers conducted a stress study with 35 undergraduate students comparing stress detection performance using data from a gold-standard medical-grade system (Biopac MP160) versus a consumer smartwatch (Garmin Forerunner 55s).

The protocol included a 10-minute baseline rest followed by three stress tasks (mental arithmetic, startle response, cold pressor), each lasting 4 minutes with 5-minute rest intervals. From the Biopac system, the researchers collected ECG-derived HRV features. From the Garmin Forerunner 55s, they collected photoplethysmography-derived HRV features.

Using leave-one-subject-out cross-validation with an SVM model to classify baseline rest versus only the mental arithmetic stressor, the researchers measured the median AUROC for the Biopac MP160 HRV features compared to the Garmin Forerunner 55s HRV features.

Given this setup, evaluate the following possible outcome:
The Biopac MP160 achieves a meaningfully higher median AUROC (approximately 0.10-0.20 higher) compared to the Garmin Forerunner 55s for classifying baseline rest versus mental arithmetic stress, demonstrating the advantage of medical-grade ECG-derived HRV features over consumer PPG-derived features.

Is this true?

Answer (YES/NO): NO